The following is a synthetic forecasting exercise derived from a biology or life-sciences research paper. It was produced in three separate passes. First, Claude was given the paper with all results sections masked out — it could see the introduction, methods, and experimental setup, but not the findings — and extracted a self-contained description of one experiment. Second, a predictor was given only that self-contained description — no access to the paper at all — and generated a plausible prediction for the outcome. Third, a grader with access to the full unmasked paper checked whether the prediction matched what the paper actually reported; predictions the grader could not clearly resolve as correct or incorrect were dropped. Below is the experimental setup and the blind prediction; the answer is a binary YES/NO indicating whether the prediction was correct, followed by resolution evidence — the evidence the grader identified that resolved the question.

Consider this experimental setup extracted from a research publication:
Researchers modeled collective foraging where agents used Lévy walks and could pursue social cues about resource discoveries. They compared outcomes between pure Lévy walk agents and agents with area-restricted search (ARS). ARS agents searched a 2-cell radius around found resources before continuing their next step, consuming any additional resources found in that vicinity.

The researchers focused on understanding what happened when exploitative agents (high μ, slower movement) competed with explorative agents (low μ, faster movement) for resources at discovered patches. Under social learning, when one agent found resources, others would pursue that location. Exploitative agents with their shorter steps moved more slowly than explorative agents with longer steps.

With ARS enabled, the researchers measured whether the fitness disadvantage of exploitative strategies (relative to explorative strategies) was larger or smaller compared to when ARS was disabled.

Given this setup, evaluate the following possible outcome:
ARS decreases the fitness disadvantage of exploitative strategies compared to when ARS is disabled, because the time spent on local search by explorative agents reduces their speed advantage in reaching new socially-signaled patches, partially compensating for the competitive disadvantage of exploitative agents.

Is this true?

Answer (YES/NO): NO